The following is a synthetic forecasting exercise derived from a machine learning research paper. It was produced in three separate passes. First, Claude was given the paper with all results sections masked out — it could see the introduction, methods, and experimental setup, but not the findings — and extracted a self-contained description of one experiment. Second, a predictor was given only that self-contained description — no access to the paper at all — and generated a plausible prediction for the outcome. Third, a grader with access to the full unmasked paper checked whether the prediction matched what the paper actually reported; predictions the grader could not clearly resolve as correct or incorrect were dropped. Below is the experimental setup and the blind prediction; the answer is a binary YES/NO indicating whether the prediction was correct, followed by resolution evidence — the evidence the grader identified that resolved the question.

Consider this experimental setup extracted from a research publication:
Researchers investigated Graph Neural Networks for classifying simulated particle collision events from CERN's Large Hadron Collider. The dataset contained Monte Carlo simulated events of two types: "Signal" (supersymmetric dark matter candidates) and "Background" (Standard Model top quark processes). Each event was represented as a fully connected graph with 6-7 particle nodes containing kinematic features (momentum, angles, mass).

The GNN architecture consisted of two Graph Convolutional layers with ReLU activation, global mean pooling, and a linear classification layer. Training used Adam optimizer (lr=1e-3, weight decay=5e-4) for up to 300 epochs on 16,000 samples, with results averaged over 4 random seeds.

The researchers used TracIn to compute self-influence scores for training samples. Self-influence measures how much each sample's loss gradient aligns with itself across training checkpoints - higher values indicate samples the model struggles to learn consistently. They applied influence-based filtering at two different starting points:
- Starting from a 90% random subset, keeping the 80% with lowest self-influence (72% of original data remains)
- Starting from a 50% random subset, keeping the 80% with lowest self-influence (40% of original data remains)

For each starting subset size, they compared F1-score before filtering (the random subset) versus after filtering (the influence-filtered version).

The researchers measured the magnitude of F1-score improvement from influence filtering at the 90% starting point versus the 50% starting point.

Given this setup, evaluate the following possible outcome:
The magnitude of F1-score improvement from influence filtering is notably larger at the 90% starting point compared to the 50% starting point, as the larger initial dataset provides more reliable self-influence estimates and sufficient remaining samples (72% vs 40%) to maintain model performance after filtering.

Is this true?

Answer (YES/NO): NO